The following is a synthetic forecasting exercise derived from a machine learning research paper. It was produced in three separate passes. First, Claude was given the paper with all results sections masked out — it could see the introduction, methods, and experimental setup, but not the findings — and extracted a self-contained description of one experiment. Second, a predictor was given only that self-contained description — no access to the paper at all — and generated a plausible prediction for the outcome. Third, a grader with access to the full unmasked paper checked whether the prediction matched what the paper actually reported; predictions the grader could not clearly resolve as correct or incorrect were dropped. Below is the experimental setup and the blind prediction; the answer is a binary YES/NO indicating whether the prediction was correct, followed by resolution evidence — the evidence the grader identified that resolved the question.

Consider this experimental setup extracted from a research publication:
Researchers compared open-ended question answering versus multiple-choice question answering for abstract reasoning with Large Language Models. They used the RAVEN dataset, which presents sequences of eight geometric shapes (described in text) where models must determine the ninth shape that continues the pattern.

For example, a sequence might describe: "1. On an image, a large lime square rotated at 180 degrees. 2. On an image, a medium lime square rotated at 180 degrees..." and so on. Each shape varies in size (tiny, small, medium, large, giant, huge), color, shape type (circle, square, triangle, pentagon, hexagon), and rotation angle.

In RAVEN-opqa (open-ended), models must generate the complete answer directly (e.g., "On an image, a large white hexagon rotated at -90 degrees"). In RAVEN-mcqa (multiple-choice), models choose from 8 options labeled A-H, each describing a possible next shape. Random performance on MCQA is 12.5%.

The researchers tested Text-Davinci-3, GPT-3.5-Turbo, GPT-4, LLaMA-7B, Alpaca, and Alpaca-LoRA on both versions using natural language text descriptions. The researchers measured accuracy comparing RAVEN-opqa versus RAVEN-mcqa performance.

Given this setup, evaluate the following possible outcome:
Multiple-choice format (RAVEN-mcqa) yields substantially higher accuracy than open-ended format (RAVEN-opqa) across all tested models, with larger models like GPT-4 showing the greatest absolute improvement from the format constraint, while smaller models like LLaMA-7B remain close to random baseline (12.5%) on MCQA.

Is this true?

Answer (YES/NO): NO